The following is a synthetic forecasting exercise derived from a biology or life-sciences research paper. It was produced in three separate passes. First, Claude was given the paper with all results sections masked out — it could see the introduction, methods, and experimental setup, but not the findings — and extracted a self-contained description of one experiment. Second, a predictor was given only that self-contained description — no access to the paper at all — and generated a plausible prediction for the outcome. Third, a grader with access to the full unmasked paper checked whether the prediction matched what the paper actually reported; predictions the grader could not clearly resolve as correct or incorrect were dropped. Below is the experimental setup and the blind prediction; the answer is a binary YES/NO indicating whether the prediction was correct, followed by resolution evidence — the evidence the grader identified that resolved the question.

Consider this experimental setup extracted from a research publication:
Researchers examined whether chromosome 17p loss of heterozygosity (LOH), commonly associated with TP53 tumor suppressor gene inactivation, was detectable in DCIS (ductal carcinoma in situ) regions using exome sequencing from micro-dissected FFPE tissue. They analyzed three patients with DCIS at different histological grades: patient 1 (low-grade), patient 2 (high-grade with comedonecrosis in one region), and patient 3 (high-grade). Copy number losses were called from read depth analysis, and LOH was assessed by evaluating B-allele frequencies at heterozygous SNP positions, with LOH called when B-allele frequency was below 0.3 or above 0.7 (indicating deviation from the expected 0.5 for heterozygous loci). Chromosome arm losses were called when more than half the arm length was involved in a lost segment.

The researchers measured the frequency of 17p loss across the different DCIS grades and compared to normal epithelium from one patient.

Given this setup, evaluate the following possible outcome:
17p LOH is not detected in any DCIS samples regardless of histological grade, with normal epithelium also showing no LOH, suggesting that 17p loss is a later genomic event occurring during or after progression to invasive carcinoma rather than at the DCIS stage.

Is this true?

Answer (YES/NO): NO